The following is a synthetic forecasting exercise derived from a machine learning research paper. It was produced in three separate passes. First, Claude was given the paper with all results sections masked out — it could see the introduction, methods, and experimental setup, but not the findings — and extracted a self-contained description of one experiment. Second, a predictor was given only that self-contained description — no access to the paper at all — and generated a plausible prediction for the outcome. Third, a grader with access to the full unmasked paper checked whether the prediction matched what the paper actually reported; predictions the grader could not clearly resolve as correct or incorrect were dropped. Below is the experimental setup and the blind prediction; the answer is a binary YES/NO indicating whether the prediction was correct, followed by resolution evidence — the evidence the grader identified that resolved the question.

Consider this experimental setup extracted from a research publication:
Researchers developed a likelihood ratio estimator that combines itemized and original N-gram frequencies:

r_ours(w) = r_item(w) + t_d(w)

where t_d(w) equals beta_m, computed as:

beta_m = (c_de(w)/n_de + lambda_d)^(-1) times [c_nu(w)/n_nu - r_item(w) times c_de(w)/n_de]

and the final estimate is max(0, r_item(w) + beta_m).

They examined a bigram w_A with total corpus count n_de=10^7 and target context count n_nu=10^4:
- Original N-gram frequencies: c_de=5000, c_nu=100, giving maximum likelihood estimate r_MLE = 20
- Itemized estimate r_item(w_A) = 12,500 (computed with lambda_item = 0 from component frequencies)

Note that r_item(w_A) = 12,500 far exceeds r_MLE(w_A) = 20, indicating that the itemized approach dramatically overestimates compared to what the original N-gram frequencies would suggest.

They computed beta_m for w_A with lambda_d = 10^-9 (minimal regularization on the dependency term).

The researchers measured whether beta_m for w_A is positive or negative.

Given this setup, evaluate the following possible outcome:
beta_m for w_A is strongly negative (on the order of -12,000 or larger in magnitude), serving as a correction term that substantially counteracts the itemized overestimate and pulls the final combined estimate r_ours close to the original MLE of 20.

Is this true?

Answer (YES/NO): YES